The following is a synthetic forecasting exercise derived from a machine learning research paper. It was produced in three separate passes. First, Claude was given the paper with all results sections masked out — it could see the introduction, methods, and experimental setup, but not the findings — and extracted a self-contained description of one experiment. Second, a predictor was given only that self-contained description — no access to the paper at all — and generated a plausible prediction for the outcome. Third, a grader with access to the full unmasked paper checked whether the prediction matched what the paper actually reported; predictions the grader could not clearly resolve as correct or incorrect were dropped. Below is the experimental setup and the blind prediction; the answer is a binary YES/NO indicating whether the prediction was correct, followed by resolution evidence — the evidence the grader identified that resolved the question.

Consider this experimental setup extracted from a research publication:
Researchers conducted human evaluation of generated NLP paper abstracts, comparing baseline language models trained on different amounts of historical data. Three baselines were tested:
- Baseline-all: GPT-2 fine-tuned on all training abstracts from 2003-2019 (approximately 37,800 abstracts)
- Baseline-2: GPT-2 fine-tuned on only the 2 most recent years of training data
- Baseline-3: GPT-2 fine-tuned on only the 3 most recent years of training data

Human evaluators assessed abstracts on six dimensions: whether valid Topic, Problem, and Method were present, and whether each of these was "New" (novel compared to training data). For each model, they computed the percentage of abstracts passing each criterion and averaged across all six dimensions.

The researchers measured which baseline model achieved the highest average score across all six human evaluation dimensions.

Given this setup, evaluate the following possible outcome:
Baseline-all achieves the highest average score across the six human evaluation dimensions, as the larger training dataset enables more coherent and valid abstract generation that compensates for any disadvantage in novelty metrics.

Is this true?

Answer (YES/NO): YES